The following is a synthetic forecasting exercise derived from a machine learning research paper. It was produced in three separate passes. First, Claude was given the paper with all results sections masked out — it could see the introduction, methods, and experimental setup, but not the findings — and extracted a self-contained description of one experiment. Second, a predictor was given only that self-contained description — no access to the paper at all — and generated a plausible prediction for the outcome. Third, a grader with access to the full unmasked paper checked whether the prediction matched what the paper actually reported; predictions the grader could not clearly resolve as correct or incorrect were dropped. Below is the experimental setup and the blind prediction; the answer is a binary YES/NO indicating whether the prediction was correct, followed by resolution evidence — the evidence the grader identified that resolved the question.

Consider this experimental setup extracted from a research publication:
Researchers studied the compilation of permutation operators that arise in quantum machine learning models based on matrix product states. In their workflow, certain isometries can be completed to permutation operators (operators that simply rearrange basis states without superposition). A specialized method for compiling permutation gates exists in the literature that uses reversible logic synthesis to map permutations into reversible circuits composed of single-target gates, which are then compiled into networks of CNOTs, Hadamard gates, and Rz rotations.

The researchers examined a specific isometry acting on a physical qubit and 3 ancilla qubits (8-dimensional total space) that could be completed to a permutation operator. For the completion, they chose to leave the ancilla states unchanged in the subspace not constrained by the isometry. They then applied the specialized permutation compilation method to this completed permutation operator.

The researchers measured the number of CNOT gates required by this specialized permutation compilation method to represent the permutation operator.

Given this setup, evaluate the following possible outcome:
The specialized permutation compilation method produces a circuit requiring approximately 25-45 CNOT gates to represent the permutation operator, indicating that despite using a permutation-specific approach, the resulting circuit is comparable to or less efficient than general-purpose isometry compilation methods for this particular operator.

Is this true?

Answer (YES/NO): NO